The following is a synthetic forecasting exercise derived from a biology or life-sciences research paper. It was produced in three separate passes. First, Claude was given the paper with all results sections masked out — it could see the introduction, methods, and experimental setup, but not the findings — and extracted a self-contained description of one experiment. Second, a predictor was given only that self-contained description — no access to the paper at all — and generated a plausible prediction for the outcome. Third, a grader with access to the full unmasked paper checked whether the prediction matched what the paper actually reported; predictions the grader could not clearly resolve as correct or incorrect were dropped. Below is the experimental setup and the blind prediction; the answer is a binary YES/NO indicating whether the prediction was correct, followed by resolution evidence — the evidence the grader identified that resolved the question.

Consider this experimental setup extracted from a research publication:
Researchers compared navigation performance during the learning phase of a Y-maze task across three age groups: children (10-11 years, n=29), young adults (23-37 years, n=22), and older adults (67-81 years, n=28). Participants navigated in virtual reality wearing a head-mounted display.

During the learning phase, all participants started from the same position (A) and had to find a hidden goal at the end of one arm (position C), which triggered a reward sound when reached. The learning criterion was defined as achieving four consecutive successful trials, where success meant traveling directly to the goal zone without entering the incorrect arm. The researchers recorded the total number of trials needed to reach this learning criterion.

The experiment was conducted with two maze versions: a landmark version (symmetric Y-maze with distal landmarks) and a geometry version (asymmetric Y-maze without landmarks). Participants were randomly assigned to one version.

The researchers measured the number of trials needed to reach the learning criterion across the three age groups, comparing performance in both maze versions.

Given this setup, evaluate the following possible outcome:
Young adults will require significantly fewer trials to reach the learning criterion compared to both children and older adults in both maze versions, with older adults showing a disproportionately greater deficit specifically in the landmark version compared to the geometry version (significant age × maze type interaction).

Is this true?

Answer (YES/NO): NO